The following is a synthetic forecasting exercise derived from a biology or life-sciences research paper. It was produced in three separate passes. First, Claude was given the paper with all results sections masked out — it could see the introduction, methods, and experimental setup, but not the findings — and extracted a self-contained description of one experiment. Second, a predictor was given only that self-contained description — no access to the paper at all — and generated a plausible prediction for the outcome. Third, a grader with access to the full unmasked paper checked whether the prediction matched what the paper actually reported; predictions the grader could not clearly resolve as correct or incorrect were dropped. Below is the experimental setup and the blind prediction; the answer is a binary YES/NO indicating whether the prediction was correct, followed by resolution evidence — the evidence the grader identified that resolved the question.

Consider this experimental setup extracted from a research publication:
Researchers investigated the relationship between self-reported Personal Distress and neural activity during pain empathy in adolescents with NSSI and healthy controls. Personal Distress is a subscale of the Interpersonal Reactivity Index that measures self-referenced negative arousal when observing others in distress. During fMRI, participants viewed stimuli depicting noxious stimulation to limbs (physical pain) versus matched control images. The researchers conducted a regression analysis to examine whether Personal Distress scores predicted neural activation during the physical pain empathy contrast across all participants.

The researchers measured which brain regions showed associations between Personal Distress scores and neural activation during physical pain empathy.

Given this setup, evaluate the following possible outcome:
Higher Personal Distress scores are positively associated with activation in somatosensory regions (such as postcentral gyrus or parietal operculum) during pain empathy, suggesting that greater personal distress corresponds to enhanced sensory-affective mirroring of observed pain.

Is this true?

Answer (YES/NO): NO